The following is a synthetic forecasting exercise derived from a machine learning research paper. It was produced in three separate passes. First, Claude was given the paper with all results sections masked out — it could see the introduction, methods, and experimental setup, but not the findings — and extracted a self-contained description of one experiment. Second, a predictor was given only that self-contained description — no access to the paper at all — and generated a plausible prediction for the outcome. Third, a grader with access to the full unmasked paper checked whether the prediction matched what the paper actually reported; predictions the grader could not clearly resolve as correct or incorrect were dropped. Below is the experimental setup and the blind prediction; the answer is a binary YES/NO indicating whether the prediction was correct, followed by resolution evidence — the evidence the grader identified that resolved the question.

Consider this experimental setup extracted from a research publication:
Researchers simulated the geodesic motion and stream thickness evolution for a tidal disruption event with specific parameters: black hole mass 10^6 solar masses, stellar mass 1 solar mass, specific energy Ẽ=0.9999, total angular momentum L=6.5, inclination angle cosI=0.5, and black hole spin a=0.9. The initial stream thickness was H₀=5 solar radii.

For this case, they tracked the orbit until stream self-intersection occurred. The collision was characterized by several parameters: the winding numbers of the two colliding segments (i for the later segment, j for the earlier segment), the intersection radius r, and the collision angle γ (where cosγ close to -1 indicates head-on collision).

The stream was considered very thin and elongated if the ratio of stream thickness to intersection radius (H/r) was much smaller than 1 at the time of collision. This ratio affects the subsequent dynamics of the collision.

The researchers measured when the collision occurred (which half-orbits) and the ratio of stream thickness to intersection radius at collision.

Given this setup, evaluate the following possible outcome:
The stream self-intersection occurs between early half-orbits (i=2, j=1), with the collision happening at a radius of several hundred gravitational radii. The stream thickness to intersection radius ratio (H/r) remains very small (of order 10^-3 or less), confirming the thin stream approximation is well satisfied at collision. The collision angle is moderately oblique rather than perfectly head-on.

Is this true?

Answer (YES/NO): NO